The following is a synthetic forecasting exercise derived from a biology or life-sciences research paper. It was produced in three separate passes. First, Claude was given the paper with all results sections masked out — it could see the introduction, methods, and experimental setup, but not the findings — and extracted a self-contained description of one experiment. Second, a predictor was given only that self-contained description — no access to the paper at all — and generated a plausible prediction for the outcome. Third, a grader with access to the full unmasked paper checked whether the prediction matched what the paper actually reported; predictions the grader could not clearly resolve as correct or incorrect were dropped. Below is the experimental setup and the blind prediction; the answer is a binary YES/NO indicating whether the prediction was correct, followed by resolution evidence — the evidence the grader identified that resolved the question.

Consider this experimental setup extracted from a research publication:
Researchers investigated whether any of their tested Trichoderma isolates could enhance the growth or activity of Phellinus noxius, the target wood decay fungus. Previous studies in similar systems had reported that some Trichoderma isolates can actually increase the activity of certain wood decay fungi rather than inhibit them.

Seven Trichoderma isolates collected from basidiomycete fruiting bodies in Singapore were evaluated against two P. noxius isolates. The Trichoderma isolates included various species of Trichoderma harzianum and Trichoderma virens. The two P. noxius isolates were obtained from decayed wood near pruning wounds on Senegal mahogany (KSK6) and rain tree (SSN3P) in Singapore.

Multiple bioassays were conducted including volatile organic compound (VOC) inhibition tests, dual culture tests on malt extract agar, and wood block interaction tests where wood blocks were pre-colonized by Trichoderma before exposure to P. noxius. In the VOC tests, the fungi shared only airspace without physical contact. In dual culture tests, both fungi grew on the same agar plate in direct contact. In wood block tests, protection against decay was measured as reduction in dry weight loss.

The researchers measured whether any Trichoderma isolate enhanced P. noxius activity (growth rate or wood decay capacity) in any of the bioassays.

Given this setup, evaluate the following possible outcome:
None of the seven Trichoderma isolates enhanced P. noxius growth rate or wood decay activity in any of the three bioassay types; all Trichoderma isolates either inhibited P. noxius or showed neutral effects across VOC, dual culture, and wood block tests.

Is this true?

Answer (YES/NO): YES